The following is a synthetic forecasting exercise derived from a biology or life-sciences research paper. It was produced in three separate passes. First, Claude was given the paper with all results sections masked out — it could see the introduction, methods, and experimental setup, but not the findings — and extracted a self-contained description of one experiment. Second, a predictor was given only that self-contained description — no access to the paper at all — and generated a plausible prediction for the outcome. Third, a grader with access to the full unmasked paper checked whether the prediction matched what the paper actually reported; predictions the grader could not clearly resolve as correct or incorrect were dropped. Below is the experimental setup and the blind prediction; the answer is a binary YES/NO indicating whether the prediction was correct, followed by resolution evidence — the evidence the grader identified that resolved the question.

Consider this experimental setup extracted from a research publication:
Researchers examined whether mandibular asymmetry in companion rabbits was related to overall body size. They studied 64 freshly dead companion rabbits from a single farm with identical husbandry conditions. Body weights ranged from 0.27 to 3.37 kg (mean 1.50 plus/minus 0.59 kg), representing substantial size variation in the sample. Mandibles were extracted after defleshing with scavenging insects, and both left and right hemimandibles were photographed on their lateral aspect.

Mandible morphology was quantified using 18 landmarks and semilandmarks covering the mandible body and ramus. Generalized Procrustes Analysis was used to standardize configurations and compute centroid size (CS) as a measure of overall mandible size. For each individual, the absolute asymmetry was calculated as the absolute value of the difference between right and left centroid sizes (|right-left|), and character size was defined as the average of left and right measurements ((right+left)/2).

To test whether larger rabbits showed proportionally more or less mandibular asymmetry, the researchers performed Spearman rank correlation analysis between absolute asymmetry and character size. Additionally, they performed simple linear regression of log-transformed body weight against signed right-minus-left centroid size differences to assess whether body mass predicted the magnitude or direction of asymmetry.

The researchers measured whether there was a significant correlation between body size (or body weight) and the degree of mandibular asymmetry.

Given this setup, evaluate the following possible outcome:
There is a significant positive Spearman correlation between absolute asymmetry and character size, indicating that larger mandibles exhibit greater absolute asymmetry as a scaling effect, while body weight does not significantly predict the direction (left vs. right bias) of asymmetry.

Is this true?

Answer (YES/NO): NO